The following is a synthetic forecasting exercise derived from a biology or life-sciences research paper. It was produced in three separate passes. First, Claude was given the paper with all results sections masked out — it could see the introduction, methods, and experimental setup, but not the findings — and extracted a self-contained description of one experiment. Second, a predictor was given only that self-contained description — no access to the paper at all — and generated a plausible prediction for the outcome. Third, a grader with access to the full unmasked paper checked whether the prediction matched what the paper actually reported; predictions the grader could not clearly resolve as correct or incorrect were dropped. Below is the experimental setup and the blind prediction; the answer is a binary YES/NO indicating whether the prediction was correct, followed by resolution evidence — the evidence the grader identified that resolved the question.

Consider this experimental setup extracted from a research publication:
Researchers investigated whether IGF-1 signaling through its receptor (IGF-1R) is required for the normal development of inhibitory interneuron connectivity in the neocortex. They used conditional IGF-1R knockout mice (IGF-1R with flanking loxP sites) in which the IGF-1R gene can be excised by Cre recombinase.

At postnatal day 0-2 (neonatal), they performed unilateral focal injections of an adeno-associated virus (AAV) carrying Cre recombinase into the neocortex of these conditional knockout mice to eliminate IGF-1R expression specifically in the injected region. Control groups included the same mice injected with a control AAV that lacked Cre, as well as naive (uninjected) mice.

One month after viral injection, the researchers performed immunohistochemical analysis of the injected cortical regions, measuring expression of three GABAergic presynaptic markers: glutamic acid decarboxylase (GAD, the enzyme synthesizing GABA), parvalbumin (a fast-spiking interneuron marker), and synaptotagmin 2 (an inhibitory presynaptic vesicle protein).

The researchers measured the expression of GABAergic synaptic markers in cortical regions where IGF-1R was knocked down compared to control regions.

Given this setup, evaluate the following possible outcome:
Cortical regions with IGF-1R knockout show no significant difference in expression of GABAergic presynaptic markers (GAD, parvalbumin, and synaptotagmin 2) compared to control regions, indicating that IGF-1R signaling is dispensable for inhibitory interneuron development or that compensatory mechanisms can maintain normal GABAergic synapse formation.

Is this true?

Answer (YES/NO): NO